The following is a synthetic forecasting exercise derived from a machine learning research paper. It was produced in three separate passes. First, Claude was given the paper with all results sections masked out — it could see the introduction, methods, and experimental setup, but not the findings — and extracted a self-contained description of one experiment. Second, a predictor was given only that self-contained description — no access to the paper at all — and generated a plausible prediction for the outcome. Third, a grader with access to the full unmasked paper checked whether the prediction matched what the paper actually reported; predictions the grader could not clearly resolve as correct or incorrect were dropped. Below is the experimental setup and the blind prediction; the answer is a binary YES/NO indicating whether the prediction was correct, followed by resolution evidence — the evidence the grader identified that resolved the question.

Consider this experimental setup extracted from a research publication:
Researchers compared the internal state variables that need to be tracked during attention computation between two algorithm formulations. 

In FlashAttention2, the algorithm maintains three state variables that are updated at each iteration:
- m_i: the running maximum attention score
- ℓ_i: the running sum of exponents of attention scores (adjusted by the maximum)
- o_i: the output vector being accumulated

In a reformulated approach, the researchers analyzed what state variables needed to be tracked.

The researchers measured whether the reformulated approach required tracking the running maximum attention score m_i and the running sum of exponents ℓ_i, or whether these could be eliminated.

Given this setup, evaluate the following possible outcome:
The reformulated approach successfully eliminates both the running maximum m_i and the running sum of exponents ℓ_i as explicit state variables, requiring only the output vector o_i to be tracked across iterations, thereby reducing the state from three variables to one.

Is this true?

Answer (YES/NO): NO